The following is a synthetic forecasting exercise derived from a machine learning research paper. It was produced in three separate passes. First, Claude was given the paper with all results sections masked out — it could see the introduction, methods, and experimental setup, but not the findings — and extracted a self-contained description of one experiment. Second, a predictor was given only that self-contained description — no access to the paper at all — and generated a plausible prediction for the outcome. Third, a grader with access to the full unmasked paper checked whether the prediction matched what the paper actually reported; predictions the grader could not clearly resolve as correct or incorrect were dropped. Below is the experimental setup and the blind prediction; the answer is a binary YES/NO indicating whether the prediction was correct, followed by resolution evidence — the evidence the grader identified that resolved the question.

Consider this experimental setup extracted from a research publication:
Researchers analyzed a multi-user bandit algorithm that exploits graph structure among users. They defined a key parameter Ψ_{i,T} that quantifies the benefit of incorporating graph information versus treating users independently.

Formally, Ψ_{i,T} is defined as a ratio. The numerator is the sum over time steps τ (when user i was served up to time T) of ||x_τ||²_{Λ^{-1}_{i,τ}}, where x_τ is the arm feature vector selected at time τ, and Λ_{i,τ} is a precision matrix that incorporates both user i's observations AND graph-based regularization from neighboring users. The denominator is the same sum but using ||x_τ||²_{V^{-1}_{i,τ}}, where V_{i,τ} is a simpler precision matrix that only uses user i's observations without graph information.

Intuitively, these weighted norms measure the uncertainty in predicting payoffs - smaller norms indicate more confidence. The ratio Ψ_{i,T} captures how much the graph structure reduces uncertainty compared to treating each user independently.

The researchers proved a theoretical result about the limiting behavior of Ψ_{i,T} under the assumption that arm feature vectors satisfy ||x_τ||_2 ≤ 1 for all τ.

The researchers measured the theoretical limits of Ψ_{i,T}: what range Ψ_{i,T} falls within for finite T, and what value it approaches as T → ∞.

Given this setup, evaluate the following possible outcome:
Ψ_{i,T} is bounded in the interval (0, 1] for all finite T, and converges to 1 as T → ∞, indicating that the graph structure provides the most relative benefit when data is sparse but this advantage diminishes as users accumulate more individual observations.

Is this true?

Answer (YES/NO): NO